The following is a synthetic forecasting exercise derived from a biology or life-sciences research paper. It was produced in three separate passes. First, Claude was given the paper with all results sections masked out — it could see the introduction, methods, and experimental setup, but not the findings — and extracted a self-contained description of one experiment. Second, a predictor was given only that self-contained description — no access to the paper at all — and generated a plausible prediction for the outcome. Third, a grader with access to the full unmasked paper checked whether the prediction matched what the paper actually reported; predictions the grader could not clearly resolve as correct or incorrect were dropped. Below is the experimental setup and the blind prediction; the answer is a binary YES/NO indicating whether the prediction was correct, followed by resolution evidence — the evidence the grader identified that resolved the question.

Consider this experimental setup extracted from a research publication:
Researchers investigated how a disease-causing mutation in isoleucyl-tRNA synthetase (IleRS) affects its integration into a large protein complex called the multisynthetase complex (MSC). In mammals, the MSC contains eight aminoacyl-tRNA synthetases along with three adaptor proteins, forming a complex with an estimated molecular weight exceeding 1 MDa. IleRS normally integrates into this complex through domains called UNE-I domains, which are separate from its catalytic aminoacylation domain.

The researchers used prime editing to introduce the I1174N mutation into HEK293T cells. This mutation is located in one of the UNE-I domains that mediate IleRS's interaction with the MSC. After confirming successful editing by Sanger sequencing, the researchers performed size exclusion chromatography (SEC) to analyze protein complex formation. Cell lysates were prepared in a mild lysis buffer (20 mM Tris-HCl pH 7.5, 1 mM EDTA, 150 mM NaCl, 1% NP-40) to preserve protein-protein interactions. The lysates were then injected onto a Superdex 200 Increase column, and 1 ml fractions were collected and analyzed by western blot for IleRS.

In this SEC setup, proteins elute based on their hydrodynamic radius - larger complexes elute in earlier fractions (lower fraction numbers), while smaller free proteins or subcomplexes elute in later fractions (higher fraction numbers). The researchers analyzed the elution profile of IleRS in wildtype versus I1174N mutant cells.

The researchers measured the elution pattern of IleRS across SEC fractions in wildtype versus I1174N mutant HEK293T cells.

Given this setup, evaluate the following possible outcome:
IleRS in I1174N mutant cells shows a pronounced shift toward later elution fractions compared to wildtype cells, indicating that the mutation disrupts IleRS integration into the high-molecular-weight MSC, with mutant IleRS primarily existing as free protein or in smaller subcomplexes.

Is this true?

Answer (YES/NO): NO